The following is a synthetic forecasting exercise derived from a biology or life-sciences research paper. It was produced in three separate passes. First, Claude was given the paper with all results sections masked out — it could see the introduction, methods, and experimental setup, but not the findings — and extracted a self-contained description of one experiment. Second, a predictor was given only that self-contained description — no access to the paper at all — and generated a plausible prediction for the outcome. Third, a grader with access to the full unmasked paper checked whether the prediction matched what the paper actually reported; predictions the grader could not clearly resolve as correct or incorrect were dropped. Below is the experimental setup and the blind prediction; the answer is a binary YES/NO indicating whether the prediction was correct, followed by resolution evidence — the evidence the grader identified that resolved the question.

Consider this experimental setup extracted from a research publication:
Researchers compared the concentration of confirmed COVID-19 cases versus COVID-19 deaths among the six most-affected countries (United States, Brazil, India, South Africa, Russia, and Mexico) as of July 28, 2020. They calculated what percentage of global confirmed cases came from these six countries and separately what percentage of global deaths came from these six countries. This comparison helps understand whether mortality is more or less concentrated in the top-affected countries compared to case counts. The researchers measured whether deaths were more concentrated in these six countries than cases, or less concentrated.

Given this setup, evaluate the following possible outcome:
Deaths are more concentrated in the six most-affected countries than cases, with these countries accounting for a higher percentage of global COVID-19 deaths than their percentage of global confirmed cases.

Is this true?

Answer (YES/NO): NO